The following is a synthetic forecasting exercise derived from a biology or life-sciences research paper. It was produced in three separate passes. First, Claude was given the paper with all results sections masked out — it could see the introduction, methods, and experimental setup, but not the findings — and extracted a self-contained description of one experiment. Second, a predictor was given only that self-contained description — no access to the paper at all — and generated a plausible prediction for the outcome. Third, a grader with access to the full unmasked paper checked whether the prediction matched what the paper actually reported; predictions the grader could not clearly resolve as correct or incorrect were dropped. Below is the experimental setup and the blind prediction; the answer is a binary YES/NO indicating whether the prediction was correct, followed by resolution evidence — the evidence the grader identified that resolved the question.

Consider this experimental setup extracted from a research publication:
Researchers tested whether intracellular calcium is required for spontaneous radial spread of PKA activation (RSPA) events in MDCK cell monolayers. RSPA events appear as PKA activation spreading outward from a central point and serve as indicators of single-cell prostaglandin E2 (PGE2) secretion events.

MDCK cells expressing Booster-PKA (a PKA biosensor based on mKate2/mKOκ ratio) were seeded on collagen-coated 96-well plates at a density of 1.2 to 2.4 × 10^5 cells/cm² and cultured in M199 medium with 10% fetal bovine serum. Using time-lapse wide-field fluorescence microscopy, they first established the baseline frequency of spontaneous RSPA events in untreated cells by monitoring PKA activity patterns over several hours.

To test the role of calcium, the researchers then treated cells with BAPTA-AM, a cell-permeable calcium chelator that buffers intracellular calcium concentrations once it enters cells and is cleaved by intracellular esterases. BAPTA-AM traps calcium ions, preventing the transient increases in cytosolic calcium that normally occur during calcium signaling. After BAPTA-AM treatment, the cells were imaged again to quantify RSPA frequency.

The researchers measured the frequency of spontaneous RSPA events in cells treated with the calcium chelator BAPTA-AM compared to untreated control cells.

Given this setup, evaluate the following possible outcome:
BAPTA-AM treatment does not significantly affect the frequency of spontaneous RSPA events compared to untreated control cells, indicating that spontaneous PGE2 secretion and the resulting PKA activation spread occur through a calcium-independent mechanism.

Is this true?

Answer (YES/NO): NO